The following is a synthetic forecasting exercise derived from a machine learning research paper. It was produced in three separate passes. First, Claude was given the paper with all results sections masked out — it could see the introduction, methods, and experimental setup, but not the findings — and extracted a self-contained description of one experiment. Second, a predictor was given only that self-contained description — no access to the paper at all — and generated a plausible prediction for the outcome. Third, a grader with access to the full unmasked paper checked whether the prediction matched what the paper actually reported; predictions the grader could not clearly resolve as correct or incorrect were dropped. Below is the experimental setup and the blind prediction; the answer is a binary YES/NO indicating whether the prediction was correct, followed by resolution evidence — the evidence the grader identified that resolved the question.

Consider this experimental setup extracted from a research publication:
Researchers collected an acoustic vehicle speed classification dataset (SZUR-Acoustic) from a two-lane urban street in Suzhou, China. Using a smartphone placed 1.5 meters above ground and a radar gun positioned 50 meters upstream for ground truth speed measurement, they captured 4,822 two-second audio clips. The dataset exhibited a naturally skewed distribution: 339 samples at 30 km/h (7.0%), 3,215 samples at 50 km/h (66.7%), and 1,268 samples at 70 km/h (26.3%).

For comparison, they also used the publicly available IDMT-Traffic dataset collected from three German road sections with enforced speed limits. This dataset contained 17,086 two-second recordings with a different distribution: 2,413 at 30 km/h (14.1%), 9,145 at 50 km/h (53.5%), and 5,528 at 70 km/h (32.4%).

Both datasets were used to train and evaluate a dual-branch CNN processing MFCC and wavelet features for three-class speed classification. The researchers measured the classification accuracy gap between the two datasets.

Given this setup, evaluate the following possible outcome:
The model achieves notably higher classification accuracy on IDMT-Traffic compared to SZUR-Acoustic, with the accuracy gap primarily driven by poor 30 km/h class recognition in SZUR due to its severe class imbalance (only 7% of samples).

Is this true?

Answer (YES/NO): NO